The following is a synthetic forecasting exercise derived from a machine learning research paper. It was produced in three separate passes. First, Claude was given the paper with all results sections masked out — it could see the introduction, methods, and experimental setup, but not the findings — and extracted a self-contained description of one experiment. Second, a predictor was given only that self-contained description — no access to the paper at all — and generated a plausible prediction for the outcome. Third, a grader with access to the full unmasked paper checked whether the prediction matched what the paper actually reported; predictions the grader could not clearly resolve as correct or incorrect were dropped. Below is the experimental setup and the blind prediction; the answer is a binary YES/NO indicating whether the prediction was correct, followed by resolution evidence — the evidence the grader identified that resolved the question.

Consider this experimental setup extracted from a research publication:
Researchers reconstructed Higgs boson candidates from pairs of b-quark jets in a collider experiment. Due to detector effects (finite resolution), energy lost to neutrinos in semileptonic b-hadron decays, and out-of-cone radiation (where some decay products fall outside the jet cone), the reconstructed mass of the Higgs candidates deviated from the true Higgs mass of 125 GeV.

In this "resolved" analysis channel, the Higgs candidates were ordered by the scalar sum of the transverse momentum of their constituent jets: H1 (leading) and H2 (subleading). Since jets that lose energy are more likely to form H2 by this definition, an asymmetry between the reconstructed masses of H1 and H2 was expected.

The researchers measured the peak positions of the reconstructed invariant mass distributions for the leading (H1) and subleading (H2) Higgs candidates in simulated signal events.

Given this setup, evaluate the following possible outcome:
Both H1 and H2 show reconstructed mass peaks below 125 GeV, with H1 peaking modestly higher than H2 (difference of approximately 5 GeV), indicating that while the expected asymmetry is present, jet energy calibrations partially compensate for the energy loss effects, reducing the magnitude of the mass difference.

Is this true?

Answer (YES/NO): NO